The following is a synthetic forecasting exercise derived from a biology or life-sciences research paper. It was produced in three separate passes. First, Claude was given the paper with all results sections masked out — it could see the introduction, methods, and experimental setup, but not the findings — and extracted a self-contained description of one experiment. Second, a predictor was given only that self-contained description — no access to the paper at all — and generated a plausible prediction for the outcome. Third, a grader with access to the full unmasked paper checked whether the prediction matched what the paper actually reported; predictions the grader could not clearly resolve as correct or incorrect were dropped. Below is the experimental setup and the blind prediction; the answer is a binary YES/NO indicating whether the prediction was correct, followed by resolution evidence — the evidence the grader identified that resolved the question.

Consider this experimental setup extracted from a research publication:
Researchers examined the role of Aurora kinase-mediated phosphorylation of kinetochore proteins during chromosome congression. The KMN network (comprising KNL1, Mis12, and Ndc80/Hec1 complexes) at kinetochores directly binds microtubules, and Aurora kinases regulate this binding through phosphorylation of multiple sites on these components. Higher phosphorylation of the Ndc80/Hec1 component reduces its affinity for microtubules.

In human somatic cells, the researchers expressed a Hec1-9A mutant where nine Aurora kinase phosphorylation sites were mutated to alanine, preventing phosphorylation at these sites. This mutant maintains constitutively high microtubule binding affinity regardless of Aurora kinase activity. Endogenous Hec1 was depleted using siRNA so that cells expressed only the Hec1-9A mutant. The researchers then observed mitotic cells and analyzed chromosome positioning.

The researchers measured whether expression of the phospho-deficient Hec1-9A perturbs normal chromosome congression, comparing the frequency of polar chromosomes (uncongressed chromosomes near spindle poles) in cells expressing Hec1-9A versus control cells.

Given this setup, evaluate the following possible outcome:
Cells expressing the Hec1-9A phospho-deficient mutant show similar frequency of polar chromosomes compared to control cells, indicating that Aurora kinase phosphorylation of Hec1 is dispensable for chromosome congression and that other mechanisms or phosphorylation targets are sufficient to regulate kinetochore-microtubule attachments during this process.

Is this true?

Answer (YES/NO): YES